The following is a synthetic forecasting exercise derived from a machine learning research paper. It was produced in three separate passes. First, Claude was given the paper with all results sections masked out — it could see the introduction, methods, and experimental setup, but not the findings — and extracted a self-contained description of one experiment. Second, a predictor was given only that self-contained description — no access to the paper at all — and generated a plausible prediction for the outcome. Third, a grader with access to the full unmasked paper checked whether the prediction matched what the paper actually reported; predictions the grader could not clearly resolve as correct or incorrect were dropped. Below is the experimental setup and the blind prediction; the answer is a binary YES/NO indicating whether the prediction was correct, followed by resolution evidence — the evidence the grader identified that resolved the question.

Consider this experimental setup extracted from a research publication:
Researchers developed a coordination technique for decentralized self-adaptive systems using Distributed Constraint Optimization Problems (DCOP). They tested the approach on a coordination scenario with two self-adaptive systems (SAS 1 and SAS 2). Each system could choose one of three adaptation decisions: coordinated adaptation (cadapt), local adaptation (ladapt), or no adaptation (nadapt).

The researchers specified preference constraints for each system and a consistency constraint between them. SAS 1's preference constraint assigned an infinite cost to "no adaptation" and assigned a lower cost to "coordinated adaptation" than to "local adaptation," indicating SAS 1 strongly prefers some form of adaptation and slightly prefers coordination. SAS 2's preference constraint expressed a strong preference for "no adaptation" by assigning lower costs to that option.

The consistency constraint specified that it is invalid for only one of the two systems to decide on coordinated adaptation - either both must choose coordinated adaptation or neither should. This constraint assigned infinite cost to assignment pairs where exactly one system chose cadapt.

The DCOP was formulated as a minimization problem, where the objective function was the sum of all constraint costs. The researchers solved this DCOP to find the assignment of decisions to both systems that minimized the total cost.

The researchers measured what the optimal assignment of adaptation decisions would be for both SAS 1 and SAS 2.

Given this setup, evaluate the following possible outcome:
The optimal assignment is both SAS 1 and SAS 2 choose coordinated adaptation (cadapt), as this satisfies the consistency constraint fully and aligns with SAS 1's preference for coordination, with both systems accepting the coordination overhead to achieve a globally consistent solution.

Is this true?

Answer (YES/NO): NO